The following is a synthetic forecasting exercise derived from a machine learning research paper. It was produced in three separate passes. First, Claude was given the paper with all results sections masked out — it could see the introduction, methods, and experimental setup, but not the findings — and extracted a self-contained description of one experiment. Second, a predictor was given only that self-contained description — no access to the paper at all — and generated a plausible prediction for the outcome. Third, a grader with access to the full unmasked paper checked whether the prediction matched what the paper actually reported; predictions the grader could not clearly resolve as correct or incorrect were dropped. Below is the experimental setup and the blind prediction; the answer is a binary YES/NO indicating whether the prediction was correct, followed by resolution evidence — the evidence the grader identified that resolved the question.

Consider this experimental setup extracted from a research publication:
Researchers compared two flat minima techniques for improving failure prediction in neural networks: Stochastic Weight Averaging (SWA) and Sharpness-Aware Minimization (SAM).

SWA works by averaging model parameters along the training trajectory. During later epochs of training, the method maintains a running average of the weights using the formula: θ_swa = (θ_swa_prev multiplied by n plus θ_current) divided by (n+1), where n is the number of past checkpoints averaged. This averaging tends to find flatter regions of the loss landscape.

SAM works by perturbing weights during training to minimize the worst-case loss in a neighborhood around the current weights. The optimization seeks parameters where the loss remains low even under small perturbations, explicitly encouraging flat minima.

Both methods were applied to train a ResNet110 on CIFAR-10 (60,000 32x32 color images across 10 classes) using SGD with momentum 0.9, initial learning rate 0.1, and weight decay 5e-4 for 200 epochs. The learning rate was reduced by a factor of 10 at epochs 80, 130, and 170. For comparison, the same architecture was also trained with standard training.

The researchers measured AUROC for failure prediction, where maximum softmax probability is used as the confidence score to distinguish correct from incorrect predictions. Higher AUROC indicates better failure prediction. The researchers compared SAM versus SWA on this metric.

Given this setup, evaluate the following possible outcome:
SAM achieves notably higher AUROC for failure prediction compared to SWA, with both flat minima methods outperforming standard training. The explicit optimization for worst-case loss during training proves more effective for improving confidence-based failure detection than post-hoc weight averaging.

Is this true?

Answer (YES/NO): NO